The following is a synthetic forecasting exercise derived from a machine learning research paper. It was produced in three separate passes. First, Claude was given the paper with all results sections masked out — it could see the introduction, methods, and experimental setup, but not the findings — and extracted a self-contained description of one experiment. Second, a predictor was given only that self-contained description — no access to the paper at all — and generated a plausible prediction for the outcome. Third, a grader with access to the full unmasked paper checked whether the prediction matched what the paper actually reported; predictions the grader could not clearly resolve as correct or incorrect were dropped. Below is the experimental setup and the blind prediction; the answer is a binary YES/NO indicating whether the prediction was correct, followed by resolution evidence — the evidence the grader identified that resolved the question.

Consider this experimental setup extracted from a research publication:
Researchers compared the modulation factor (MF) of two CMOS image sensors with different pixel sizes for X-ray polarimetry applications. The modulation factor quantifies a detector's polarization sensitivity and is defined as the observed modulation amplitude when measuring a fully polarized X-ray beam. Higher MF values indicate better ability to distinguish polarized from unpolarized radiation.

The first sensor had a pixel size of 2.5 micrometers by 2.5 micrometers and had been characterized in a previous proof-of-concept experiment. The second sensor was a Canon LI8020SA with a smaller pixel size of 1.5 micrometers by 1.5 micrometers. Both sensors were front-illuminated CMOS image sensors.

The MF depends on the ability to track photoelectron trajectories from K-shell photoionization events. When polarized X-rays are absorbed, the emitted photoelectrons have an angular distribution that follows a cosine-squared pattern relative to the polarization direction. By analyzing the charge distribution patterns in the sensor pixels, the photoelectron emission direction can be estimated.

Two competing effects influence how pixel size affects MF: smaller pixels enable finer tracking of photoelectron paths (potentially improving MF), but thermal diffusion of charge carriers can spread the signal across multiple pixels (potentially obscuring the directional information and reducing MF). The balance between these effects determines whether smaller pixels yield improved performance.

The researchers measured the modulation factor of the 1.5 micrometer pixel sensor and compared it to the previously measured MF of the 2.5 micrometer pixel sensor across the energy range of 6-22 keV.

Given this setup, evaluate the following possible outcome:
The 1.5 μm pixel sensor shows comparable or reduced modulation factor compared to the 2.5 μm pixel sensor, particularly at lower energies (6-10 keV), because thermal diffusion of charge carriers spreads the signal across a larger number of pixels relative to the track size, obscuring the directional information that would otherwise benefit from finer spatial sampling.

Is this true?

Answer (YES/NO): NO